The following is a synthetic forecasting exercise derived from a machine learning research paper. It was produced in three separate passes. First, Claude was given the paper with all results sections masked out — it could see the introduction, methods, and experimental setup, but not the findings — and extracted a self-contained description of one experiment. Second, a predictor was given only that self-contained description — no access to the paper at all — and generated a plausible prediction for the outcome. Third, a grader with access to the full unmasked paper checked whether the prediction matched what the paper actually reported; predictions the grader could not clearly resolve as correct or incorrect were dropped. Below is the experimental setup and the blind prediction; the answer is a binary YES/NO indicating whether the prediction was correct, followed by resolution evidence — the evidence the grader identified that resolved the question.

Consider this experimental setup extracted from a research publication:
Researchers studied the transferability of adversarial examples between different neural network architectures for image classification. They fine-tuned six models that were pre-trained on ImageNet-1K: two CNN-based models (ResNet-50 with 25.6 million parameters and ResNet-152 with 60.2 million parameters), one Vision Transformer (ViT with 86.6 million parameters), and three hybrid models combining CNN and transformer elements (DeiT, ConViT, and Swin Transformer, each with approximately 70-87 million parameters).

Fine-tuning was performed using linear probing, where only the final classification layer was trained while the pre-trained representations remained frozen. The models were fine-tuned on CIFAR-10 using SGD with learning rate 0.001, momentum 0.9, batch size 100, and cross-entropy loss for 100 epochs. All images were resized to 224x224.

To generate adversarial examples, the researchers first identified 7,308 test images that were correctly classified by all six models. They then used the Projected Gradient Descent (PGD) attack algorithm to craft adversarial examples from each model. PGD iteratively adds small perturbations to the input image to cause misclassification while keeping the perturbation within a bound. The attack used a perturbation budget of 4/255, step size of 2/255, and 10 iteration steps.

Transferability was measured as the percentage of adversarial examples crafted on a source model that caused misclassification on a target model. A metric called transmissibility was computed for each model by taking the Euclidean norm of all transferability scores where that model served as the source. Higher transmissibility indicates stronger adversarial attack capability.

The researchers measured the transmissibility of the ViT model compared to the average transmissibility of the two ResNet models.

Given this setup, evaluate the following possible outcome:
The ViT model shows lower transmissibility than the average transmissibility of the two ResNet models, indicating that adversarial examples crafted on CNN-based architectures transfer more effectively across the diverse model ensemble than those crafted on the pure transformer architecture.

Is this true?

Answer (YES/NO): NO